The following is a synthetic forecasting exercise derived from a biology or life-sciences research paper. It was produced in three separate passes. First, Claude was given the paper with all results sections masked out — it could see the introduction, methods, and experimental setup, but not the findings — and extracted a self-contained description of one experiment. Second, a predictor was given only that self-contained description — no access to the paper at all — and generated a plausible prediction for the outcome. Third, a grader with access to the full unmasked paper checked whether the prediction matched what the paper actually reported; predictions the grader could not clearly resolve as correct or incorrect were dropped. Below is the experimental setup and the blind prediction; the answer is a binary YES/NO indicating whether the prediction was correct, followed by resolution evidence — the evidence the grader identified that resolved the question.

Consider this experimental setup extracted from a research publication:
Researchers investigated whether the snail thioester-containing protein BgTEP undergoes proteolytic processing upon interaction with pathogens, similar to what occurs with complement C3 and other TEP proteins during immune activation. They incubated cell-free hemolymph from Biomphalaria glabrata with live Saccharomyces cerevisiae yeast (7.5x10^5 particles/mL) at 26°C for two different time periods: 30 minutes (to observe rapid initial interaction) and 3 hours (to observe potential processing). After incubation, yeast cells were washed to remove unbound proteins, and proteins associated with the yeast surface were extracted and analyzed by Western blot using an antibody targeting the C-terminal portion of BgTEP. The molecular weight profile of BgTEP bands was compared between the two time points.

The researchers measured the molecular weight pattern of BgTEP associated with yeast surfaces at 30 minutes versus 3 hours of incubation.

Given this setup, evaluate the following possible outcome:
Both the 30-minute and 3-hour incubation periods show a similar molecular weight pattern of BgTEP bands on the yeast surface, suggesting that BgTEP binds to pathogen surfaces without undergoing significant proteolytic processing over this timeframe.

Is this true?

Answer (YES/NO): NO